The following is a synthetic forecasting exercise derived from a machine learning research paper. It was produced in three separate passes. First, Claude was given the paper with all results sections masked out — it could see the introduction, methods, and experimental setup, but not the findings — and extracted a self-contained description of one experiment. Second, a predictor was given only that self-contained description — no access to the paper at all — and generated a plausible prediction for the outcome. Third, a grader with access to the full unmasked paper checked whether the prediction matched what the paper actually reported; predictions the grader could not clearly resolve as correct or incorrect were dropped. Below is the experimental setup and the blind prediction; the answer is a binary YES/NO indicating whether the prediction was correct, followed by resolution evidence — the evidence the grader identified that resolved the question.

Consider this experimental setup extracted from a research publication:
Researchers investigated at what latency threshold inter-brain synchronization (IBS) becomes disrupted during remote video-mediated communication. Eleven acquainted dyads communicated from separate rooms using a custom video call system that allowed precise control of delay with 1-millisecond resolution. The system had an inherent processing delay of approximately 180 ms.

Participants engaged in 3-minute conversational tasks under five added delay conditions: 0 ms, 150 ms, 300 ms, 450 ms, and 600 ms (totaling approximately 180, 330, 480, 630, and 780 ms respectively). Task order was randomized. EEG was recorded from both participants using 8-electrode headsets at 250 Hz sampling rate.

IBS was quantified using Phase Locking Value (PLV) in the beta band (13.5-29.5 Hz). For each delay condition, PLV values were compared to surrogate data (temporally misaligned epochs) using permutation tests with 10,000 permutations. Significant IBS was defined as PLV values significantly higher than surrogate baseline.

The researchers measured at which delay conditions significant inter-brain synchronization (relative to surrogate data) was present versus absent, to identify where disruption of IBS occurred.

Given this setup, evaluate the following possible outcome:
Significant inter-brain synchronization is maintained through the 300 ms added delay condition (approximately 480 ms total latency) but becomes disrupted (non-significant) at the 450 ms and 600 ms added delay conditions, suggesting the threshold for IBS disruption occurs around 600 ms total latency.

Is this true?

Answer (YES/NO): YES